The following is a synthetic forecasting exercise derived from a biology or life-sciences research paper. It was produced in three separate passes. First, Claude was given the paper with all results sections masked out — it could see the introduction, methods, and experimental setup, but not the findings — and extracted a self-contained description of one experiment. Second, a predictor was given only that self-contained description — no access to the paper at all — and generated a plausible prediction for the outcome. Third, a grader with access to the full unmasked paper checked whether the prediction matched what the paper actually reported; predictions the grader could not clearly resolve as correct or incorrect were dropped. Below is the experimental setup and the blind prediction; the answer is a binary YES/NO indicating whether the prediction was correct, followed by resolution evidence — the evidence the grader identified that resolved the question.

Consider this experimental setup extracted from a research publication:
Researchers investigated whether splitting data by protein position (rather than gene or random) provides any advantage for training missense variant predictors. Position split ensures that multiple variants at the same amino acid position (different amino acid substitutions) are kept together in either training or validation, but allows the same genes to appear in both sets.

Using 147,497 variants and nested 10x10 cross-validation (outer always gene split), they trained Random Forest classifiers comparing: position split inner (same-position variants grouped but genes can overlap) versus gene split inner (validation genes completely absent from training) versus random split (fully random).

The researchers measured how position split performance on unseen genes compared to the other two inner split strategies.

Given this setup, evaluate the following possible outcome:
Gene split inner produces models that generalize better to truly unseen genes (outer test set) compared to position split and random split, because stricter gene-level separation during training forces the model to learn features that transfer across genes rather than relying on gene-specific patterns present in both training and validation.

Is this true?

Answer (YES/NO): NO